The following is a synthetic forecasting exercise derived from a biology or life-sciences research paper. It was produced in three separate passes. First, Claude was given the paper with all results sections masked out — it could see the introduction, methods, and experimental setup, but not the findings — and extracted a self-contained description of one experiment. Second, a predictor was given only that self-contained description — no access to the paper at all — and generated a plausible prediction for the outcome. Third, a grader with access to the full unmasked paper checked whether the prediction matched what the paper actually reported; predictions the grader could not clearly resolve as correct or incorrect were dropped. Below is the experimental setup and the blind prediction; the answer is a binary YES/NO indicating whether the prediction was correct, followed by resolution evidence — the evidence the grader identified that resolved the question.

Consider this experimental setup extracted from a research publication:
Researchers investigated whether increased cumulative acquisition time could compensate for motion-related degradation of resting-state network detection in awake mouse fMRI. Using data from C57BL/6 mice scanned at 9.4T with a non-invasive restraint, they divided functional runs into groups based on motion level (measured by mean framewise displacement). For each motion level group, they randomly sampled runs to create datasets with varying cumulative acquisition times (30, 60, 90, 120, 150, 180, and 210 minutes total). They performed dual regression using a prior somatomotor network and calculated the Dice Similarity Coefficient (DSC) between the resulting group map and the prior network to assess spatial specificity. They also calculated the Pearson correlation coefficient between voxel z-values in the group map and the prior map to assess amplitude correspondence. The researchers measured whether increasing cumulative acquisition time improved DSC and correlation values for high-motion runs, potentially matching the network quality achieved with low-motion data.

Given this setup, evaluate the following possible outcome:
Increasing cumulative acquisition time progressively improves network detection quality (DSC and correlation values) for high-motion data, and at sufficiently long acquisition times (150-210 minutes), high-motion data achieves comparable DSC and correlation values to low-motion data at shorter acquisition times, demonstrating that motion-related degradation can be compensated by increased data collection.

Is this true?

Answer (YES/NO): NO